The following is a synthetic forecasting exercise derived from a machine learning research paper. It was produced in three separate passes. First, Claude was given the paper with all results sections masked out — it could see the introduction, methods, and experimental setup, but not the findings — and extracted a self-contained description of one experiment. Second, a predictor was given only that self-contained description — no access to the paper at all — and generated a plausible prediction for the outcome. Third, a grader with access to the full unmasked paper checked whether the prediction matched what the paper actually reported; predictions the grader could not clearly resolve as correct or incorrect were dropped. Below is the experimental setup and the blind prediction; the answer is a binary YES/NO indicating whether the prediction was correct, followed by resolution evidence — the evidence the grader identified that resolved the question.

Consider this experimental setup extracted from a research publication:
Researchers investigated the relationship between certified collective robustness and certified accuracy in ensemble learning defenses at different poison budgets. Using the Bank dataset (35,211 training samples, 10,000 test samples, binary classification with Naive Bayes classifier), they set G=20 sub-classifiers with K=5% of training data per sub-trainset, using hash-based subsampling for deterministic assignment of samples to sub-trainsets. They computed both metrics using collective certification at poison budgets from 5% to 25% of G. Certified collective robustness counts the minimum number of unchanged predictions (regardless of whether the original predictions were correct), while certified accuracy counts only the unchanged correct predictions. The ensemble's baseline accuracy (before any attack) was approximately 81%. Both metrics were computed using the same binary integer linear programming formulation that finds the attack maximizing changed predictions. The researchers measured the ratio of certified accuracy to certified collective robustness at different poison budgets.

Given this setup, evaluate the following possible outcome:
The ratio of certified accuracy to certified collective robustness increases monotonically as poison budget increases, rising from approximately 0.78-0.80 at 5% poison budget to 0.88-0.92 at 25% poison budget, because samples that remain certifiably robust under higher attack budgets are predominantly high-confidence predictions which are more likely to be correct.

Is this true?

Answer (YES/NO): NO